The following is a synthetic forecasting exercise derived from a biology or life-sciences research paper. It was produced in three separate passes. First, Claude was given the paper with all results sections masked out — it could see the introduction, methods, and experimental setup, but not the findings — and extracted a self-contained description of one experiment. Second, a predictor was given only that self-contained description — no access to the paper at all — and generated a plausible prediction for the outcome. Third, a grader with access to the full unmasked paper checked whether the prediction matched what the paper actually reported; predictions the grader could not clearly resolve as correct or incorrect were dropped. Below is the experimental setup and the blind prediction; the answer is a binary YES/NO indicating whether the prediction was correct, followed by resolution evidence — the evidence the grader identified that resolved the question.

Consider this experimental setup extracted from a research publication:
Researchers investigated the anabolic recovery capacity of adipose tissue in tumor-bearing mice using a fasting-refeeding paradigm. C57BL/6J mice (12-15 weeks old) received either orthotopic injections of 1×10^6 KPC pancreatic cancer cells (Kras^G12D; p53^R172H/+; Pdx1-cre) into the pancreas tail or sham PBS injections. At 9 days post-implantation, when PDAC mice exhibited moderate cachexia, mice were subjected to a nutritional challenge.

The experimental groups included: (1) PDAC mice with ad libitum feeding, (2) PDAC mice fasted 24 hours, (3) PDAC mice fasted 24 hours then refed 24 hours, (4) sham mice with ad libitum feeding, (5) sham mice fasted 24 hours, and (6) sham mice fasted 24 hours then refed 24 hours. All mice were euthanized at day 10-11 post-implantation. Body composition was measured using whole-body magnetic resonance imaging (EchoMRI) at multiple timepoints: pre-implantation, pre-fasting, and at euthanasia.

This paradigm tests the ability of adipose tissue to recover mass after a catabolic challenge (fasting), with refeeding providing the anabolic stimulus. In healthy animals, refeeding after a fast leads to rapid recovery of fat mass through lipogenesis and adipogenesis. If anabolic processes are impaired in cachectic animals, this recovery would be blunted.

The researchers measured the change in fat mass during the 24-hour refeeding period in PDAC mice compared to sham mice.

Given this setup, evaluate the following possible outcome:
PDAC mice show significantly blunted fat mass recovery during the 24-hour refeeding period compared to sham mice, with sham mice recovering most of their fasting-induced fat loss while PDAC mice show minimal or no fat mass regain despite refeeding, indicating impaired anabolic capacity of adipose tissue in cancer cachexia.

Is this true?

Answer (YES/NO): YES